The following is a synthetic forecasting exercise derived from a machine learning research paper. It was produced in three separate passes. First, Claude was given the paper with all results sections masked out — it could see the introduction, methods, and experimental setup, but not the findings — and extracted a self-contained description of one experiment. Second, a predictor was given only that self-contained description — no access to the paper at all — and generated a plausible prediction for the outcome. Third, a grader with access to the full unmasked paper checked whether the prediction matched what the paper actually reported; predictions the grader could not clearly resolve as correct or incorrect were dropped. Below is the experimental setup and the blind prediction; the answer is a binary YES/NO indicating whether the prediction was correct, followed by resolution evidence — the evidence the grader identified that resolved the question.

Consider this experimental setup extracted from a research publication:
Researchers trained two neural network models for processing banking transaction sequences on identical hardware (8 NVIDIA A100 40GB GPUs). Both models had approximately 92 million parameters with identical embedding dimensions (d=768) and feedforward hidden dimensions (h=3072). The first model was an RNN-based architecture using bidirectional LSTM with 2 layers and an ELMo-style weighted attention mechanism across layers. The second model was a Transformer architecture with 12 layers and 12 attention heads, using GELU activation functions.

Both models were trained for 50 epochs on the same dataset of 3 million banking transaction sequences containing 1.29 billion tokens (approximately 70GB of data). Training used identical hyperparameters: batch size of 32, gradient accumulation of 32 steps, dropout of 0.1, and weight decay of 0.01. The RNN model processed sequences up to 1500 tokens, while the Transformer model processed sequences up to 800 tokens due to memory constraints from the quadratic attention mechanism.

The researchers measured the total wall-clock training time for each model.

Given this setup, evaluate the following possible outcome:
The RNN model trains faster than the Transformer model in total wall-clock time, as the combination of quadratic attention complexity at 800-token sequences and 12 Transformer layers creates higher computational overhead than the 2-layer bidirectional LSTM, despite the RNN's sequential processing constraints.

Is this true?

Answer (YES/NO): NO